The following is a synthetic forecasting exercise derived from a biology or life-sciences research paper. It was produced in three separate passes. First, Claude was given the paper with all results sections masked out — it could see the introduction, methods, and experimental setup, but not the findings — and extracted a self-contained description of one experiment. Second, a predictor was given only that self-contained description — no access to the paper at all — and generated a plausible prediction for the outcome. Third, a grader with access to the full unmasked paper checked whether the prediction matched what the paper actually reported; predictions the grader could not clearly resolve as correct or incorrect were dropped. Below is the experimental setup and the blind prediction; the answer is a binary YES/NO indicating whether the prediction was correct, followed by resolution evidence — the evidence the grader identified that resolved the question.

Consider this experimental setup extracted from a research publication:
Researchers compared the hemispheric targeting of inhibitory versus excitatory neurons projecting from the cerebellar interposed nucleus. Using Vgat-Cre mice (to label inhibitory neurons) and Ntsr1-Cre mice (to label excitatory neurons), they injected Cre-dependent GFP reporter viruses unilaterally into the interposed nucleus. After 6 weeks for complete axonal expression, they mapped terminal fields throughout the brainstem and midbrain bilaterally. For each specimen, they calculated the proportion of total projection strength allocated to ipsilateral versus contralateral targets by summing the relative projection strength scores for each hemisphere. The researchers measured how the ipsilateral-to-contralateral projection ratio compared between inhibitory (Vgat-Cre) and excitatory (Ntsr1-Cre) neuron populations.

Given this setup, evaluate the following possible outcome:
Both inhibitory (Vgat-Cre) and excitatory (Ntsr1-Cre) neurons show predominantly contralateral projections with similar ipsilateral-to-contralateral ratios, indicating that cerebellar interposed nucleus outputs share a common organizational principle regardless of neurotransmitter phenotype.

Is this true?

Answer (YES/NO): NO